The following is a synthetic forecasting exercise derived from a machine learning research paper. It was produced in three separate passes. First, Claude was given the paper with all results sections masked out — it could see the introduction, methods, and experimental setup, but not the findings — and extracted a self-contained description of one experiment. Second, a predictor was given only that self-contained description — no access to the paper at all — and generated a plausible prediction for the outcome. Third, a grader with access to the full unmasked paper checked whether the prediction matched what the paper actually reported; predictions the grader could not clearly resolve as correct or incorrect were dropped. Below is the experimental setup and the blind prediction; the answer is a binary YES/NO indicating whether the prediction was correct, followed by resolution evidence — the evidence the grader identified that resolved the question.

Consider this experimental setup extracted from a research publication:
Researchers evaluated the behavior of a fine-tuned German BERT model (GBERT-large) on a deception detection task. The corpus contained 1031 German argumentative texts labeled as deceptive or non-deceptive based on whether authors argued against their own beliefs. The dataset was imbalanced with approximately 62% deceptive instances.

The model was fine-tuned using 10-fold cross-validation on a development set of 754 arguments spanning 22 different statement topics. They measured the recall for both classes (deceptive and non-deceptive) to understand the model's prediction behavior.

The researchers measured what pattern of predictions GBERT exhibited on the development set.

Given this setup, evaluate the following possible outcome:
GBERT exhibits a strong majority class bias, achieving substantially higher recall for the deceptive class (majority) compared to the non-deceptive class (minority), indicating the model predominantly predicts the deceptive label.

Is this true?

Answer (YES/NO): YES